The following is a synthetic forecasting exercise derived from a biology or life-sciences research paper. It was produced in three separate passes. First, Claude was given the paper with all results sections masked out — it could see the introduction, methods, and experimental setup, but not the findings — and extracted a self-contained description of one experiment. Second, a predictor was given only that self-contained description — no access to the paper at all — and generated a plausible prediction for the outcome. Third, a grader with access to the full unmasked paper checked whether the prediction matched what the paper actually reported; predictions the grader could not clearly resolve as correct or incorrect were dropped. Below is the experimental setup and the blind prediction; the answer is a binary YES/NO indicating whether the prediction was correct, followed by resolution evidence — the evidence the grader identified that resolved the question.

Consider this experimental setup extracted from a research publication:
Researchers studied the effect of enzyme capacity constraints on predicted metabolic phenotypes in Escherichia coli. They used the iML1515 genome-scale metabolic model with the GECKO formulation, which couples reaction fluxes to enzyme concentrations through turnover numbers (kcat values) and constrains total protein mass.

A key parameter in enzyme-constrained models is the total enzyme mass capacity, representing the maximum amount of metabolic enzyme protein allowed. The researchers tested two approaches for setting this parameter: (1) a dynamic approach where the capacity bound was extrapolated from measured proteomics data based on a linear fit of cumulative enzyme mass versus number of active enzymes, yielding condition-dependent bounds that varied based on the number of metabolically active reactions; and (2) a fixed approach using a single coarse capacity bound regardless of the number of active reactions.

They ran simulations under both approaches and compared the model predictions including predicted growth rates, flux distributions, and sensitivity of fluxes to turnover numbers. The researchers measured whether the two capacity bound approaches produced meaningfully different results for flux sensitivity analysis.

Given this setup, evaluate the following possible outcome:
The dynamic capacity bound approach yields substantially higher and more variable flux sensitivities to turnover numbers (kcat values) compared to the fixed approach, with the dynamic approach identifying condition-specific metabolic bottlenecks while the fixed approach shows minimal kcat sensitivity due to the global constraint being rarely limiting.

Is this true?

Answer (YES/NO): NO